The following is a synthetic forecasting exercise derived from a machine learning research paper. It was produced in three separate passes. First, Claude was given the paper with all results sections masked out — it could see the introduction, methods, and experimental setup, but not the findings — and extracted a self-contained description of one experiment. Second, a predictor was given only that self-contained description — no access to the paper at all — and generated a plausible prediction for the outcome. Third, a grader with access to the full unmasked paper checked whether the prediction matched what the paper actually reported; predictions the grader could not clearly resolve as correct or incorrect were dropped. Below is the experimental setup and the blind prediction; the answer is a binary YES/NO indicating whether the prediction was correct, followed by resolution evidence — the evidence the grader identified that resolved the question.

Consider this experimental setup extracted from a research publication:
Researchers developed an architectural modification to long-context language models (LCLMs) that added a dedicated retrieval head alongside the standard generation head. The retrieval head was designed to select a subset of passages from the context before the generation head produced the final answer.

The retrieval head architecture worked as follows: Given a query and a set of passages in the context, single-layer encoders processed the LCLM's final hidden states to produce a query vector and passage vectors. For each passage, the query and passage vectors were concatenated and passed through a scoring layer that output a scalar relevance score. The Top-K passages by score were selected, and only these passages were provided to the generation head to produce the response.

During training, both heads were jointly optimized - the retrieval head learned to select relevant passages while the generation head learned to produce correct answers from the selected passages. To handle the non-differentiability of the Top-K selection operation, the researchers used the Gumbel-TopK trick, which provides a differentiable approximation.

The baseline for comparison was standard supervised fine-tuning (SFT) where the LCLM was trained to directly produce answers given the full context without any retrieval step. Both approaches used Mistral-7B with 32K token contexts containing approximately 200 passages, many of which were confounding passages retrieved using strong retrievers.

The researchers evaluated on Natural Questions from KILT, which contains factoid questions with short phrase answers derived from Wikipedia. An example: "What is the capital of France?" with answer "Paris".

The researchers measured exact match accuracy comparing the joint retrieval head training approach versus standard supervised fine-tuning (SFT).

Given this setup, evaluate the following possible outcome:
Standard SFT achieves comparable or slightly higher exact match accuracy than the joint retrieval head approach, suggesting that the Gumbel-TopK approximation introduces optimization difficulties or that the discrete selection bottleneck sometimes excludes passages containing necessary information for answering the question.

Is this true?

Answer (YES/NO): NO